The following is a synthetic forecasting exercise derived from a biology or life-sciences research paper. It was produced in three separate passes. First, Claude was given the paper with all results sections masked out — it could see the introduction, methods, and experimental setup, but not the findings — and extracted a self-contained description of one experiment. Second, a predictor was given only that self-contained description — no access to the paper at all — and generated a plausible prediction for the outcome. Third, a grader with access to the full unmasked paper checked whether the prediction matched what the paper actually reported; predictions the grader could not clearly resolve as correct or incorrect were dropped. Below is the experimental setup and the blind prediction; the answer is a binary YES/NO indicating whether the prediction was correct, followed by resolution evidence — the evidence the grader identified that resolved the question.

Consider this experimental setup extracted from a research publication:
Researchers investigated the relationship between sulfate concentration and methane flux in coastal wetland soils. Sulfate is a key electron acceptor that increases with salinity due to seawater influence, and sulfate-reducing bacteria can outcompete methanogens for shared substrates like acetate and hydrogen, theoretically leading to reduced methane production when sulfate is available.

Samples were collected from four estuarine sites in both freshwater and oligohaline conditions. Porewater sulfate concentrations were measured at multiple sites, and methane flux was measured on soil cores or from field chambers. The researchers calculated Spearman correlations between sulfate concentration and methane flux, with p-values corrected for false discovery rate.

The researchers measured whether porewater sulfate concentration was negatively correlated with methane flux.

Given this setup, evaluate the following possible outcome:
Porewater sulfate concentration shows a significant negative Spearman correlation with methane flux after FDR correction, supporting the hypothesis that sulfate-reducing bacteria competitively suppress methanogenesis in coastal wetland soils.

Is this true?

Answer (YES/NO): NO